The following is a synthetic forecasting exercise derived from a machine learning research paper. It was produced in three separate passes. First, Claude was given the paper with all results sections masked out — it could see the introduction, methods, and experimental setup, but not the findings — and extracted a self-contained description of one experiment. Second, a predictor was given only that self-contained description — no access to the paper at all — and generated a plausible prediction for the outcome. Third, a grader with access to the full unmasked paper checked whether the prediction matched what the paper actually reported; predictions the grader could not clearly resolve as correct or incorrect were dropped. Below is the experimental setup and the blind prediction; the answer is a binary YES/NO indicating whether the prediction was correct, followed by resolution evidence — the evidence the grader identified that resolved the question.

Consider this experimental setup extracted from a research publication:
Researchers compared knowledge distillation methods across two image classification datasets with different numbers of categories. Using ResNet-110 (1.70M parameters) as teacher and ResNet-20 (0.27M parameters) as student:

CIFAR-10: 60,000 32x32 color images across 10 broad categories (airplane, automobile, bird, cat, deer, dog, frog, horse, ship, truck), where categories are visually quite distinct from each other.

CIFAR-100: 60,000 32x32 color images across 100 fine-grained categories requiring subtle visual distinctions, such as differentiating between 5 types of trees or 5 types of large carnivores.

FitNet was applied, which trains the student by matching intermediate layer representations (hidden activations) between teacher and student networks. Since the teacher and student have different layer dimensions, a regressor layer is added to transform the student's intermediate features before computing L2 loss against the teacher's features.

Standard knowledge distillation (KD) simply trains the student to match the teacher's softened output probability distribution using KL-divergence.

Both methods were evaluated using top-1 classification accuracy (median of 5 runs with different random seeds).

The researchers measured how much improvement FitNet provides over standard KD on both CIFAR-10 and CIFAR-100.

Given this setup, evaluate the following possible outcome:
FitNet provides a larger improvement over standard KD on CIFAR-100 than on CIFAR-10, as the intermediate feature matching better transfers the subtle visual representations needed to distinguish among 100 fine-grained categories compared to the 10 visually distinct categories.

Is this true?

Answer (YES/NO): YES